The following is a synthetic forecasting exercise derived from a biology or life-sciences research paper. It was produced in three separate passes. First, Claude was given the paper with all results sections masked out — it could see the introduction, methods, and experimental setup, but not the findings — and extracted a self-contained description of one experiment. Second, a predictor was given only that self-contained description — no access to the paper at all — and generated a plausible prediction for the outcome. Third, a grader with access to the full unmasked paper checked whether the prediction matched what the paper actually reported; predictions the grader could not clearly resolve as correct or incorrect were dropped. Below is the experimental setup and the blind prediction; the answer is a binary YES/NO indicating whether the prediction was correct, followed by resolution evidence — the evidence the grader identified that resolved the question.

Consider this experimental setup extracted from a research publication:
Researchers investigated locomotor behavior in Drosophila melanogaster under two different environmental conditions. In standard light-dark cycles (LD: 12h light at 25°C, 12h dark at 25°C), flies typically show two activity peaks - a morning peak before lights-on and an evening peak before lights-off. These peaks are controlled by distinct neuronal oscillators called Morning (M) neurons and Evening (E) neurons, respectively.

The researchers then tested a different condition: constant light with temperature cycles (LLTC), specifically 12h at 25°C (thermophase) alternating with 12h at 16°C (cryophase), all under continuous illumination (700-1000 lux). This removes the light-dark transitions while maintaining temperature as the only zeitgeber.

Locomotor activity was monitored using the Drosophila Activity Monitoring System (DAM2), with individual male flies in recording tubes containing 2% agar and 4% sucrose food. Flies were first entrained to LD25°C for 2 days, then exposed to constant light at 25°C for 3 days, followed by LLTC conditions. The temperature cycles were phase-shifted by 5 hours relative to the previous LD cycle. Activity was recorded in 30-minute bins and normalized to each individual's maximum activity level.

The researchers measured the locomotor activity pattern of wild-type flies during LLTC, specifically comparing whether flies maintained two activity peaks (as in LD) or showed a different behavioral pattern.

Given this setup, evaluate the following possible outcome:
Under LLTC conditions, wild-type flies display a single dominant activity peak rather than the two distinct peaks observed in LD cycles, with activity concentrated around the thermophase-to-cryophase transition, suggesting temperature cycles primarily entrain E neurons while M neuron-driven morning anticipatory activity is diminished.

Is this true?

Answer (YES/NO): YES